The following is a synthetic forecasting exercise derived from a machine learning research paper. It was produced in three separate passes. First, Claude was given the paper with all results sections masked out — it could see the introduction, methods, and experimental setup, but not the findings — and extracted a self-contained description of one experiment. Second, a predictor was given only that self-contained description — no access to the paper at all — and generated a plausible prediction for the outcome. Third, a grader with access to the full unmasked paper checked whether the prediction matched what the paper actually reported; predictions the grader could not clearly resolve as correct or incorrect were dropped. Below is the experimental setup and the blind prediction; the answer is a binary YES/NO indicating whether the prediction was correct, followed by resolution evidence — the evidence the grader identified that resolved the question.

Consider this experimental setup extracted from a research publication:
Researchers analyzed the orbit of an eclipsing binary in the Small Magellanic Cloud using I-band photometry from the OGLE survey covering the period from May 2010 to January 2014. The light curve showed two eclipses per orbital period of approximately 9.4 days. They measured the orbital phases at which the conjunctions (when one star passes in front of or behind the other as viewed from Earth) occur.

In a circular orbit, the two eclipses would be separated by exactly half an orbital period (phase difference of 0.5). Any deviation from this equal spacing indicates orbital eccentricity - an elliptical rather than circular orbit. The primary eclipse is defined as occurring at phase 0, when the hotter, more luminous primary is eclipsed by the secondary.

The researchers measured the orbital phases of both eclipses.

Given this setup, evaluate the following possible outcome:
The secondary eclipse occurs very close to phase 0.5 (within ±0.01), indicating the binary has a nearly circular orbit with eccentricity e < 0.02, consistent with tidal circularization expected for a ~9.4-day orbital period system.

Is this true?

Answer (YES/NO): NO